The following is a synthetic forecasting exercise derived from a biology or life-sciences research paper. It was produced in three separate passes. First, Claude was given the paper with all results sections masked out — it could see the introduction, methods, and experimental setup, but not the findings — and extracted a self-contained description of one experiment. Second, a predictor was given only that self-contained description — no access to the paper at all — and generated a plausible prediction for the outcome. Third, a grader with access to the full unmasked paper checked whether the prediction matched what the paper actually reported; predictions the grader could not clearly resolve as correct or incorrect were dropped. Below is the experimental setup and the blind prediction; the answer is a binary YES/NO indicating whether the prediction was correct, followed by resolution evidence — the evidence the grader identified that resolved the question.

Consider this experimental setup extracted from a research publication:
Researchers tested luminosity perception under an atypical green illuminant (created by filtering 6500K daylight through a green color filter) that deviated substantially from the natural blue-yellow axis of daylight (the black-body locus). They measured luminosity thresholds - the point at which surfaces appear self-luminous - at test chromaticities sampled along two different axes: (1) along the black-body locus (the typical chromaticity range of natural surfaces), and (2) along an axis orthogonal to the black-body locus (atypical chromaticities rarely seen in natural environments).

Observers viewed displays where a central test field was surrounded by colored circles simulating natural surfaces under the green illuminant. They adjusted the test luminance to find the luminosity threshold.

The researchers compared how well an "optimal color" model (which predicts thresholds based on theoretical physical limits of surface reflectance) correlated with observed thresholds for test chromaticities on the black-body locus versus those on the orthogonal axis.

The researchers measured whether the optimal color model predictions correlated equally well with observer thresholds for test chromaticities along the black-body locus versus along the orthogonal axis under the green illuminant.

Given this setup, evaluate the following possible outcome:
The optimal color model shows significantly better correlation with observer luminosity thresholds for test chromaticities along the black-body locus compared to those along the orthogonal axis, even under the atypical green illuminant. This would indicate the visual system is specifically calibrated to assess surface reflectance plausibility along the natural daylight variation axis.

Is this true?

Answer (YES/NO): YES